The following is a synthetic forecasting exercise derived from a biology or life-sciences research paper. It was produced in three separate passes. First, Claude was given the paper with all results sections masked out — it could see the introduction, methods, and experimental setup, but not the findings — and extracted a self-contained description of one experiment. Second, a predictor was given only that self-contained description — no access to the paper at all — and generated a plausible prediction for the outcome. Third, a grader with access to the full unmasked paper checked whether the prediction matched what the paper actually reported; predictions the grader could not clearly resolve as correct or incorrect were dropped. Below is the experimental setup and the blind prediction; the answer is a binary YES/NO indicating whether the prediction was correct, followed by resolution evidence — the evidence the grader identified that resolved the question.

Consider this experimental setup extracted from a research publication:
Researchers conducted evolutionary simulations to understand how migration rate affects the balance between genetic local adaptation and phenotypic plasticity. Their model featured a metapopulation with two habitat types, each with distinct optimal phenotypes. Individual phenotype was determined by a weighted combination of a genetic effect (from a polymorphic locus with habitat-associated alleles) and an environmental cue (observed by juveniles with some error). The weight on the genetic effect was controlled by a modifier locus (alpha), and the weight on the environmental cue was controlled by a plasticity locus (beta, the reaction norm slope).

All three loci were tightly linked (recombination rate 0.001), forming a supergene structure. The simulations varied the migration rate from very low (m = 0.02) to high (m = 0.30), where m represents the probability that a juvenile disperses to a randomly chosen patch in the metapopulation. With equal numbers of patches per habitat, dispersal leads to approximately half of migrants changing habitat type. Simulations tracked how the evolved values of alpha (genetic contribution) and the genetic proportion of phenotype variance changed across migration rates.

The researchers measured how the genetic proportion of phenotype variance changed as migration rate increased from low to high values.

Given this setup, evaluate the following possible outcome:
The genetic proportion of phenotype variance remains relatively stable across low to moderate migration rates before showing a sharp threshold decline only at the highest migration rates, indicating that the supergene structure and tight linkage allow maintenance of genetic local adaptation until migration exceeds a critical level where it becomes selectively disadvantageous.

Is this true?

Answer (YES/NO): NO